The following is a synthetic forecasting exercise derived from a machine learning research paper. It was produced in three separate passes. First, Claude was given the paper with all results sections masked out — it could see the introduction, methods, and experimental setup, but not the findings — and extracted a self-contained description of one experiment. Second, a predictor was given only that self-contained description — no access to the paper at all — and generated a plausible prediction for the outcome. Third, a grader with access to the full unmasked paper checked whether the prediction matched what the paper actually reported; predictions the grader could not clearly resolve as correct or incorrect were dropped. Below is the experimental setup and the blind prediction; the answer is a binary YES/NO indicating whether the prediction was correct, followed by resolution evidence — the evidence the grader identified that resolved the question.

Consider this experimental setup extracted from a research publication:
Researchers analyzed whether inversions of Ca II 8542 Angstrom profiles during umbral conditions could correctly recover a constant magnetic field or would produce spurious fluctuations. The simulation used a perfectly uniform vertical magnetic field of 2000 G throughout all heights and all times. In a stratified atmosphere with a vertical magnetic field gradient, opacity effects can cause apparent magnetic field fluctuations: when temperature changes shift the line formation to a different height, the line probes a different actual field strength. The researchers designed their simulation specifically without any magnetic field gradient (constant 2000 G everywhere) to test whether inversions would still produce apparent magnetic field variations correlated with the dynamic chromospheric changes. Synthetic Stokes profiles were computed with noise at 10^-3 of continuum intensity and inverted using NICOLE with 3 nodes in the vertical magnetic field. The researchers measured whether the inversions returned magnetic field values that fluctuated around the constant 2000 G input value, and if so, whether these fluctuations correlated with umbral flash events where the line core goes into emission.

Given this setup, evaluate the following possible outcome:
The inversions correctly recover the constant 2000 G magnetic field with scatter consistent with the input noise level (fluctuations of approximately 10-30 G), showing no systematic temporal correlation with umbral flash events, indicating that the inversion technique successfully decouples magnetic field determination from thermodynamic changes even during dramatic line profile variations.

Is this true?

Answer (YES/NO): NO